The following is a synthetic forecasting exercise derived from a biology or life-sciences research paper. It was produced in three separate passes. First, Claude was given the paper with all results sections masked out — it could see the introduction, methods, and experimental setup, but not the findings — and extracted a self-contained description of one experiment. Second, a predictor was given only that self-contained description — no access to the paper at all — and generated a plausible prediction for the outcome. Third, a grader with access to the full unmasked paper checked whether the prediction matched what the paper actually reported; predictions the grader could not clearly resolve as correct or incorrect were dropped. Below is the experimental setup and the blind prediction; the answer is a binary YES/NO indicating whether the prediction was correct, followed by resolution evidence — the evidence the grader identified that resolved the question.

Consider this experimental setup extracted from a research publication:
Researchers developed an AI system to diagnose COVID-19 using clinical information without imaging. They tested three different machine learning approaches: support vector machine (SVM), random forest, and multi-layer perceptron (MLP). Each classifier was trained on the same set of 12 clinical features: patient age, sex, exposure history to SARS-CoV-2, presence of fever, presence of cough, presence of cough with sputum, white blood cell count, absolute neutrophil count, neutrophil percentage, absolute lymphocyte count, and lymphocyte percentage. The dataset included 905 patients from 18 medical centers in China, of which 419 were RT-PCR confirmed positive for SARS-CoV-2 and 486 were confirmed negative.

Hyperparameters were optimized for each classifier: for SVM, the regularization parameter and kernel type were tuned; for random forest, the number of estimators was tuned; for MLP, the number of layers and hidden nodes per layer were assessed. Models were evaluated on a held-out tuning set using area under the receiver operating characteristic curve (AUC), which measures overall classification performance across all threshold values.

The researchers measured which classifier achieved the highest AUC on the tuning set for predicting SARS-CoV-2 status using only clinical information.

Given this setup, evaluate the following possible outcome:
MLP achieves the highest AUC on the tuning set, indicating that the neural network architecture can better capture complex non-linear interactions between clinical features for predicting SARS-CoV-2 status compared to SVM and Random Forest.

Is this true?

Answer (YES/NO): YES